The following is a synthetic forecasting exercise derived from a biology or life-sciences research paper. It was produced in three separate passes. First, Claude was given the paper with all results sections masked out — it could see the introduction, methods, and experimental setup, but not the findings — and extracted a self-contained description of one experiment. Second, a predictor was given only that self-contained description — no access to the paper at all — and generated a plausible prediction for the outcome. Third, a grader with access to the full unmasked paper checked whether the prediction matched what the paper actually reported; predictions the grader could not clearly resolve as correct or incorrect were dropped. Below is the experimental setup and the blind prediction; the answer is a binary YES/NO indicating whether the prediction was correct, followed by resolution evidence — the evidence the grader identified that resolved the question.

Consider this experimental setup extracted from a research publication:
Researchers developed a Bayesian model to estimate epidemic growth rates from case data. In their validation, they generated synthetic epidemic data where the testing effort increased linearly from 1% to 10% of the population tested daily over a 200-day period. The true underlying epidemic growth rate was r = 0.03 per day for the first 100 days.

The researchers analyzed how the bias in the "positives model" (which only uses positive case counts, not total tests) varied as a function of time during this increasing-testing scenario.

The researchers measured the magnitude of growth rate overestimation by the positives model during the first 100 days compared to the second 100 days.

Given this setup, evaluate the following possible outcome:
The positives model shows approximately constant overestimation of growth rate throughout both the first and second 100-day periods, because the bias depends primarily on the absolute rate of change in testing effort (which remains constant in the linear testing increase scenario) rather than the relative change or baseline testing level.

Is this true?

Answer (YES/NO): NO